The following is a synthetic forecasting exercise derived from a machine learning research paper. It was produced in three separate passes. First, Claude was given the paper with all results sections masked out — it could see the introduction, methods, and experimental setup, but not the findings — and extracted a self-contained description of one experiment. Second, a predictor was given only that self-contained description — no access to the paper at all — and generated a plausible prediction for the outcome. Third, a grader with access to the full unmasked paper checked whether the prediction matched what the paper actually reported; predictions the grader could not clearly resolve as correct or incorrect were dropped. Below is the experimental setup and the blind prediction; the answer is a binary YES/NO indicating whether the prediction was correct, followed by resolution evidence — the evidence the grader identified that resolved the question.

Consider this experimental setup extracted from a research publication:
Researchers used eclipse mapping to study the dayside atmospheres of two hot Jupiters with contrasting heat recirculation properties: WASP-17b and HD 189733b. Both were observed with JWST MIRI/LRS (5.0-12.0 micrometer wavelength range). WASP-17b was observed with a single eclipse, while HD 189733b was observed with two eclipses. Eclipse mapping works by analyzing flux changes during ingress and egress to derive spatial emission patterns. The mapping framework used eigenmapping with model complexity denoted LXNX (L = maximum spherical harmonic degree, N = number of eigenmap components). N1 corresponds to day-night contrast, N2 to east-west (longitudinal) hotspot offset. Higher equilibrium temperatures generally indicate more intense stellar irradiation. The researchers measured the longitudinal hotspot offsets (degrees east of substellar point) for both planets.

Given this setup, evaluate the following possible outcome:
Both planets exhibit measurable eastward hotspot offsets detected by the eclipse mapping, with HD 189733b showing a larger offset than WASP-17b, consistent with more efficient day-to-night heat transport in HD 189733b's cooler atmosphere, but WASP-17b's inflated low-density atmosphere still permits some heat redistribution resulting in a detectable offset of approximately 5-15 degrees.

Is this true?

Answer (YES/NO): NO